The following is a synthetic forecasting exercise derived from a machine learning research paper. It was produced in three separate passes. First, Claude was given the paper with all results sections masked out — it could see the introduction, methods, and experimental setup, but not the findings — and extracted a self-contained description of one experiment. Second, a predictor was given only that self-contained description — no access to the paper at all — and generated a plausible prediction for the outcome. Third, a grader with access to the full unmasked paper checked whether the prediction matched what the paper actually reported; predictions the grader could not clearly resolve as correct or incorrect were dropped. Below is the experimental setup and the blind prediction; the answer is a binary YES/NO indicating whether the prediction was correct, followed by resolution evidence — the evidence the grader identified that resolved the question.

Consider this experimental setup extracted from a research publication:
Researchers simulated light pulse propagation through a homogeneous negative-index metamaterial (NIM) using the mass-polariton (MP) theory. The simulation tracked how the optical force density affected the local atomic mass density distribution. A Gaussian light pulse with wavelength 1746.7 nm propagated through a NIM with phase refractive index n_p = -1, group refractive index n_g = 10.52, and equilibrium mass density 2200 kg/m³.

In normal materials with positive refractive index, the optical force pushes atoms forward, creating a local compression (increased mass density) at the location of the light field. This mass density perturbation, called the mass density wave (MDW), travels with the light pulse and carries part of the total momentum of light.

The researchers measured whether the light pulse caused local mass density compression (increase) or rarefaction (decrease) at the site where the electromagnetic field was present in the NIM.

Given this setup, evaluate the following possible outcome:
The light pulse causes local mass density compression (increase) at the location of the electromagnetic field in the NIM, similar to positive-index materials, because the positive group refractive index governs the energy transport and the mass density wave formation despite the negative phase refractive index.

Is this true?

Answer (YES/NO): NO